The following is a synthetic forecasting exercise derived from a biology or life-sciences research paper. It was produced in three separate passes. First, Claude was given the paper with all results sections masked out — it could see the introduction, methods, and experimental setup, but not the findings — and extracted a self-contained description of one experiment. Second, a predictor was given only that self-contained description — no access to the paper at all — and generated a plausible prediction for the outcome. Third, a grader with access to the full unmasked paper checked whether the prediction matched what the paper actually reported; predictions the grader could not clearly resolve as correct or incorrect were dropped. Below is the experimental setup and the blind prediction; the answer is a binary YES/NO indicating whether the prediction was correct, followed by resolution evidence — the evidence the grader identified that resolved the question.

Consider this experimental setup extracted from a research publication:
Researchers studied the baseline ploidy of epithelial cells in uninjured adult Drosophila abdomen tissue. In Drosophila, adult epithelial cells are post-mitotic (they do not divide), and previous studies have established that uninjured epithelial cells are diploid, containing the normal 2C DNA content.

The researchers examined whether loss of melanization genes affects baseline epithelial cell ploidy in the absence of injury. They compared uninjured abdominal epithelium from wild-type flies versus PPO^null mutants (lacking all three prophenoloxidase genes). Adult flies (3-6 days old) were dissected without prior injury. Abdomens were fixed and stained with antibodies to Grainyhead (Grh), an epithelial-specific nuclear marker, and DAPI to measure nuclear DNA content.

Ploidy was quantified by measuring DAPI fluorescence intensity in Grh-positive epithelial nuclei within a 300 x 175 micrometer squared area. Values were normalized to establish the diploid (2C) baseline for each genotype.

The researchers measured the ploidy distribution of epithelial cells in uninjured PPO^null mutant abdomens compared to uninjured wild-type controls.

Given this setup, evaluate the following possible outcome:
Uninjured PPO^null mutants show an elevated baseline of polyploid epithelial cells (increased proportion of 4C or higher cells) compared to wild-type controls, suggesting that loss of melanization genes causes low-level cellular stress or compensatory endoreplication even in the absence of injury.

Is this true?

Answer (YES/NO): NO